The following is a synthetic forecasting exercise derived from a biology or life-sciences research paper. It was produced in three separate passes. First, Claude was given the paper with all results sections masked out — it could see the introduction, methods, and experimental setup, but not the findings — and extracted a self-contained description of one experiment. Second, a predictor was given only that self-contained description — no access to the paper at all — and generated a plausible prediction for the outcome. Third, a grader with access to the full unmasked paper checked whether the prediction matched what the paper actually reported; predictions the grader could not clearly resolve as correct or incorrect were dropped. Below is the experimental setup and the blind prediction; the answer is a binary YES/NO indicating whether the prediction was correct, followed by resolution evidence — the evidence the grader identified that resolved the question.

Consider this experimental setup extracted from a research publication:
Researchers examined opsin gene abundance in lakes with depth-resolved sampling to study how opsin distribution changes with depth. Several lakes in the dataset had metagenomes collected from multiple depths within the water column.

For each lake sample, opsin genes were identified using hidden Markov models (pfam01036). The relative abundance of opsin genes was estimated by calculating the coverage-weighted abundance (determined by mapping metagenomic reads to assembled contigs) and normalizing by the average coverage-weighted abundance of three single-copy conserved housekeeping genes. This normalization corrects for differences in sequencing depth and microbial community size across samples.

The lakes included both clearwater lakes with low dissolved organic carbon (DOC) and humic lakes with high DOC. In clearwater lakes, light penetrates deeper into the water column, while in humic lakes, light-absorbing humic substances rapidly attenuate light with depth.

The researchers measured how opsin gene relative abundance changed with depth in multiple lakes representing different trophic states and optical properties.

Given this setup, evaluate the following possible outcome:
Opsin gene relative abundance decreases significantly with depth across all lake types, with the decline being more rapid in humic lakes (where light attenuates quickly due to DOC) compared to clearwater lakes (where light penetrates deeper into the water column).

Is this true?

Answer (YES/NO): NO